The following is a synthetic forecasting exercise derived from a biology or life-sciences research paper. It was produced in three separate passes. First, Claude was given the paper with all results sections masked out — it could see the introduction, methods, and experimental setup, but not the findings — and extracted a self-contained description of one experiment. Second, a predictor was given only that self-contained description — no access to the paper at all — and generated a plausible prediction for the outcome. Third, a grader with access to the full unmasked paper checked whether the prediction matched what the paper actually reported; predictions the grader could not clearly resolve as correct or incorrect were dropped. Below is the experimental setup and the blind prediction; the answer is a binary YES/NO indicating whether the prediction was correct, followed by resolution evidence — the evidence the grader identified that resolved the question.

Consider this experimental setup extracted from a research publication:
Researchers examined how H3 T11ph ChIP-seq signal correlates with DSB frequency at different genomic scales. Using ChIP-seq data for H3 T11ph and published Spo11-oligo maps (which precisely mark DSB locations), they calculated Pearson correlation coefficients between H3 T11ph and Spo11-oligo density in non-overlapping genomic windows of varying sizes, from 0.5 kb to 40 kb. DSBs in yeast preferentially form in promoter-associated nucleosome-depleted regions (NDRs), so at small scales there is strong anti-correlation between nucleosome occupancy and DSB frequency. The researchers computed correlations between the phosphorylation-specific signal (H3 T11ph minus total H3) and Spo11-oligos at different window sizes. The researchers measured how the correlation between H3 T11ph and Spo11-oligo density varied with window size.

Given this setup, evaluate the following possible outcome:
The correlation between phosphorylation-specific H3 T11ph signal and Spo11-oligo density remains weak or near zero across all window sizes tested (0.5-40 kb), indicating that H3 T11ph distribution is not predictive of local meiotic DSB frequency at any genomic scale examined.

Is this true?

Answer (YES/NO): NO